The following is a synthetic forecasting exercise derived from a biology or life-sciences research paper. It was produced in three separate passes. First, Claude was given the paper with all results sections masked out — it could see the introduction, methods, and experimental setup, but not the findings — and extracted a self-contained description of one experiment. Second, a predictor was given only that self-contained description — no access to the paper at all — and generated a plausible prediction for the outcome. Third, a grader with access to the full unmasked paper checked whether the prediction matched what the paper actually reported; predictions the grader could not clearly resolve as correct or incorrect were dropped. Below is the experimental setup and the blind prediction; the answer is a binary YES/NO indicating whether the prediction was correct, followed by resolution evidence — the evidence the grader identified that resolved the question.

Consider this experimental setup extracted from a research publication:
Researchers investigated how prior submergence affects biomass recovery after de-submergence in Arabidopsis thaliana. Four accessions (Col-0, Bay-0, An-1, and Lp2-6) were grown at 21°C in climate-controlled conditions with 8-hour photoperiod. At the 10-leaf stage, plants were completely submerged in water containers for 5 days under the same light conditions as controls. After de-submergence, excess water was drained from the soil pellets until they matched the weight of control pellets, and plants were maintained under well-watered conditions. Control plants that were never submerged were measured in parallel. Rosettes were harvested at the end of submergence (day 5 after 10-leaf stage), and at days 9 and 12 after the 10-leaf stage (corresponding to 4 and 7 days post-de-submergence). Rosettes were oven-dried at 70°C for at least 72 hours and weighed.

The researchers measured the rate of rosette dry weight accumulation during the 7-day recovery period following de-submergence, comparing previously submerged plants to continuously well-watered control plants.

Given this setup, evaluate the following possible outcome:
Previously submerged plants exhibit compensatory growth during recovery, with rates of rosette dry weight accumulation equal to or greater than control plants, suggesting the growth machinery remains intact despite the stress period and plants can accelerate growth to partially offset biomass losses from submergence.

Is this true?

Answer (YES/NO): NO